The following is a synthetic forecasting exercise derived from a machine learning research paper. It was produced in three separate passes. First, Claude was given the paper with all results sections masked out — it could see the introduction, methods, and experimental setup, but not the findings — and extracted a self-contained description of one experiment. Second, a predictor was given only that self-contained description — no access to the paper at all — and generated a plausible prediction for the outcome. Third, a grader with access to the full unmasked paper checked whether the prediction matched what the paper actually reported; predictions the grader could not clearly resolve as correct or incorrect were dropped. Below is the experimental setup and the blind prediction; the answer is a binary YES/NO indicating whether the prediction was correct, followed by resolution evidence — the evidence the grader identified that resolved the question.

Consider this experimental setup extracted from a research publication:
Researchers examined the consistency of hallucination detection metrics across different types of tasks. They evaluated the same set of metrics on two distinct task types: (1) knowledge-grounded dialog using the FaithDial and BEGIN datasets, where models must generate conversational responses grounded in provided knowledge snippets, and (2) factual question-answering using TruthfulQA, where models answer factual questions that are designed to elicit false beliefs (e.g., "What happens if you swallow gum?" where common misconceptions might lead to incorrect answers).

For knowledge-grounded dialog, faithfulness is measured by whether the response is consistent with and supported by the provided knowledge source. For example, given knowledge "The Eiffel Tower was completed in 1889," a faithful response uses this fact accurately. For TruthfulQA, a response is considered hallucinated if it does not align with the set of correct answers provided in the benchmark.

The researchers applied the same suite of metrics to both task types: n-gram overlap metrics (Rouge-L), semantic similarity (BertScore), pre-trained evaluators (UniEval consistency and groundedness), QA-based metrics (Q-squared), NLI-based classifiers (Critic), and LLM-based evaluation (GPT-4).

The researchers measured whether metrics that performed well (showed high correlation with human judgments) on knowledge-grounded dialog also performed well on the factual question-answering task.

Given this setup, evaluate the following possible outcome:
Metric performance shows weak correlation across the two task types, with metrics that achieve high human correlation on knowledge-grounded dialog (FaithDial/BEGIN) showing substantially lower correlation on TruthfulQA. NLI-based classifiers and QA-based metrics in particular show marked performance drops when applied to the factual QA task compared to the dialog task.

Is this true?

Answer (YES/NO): NO